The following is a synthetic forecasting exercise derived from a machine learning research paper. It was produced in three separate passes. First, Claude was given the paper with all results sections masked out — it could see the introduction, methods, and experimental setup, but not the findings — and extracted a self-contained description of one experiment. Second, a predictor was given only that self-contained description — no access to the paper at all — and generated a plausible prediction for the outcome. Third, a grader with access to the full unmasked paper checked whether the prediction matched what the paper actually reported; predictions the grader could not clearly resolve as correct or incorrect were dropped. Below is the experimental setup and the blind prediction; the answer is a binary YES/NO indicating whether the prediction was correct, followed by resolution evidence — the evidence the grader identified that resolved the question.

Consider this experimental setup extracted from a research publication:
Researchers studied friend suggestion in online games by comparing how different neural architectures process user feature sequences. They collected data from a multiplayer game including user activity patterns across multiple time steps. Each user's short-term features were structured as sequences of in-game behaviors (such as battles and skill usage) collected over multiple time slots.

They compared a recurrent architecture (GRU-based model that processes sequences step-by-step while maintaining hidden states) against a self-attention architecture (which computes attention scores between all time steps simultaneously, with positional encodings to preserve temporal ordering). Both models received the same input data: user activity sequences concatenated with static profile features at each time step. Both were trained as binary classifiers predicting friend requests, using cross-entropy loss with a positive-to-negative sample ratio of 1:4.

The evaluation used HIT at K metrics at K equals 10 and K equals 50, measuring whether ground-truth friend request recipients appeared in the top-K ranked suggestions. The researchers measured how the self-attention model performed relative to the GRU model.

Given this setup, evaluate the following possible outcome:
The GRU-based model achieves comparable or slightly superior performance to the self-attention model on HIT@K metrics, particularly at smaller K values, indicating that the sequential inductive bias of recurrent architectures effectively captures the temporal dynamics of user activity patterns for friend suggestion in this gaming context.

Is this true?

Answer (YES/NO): NO